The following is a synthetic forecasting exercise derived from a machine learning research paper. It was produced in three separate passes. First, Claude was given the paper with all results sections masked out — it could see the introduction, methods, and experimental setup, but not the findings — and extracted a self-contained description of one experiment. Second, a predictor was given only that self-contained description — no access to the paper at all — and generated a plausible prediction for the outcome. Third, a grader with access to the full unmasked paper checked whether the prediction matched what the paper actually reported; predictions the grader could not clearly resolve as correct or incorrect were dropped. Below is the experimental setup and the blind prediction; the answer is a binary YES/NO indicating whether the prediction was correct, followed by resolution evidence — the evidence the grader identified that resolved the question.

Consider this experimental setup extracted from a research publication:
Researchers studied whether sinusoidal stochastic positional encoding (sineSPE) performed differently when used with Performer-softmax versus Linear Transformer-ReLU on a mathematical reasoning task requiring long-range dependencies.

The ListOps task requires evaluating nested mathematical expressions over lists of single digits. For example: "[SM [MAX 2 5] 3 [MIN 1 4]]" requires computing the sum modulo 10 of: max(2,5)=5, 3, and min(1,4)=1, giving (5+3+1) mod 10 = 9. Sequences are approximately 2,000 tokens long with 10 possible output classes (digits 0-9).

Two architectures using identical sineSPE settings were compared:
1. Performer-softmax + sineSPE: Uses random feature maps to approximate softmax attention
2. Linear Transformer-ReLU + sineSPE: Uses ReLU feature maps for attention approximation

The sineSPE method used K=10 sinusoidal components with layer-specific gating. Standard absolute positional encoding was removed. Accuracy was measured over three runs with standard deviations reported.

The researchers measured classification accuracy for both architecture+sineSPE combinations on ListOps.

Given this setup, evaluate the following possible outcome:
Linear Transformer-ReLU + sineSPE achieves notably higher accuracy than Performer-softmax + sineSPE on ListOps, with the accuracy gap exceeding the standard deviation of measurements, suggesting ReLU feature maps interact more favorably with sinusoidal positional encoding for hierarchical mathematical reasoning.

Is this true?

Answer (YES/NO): NO